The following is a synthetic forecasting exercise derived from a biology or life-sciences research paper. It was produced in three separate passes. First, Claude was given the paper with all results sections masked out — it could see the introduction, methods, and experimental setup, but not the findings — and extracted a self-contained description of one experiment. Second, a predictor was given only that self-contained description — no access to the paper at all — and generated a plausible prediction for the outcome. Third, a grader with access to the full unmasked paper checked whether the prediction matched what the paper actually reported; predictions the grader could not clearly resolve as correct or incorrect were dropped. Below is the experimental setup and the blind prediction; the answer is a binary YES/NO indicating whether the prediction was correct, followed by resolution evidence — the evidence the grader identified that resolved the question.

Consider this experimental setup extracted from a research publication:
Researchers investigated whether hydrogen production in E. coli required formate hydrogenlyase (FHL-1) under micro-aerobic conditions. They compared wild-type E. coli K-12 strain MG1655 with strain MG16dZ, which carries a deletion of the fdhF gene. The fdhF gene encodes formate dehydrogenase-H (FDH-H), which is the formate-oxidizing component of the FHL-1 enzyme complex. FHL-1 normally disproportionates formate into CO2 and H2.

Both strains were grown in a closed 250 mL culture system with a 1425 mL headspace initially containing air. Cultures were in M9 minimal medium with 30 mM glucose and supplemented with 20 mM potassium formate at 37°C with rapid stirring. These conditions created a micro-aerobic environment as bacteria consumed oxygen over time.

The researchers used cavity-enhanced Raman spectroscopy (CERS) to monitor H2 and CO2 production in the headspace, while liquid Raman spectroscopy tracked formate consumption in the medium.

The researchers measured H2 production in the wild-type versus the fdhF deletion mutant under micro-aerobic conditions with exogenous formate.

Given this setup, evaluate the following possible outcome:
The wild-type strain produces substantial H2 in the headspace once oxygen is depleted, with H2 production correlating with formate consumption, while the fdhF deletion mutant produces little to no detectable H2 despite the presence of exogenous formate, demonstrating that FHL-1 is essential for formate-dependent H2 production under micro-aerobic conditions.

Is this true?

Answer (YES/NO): NO